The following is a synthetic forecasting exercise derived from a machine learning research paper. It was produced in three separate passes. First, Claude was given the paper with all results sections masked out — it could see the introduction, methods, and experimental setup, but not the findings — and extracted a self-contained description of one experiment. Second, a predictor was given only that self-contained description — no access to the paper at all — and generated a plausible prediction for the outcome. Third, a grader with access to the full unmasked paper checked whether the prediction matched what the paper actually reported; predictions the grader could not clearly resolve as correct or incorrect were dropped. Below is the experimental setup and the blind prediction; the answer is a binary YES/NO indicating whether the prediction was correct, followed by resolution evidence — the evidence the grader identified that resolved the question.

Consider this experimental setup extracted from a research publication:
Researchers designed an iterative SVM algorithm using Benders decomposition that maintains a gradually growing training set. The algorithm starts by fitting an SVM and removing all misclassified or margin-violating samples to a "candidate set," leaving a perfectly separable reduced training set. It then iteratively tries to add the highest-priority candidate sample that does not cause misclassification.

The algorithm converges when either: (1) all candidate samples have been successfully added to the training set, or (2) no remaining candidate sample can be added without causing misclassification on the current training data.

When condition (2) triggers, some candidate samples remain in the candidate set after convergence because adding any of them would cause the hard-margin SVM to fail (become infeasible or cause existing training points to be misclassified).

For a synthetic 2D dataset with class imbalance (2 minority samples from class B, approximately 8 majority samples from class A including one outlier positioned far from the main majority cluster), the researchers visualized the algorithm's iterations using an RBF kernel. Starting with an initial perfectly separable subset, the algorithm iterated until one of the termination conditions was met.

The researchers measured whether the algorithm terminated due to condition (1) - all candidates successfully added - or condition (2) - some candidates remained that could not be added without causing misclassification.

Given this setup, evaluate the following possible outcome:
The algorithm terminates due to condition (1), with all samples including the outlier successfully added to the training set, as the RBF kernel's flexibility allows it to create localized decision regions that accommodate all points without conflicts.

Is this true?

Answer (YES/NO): NO